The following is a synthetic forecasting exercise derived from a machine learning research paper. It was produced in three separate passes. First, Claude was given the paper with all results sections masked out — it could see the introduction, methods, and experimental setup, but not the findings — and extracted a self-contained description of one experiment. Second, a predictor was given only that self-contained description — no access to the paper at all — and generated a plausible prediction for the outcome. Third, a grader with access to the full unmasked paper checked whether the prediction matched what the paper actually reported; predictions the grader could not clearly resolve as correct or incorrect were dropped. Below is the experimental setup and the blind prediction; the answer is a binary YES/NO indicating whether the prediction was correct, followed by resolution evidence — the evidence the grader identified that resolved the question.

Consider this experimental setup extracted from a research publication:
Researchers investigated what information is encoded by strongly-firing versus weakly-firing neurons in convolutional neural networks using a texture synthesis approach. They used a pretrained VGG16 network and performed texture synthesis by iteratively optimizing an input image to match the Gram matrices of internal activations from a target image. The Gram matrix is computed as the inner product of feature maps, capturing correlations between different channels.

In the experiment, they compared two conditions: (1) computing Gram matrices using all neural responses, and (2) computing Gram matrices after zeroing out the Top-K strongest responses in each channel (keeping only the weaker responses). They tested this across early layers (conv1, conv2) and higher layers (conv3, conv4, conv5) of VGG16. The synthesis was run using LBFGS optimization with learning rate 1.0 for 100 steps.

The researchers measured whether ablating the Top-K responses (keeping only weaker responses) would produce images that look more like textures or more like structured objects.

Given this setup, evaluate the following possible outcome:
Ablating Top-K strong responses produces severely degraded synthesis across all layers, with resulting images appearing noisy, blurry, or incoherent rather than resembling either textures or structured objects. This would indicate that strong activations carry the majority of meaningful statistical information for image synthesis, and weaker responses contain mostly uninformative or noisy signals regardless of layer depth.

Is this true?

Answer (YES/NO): NO